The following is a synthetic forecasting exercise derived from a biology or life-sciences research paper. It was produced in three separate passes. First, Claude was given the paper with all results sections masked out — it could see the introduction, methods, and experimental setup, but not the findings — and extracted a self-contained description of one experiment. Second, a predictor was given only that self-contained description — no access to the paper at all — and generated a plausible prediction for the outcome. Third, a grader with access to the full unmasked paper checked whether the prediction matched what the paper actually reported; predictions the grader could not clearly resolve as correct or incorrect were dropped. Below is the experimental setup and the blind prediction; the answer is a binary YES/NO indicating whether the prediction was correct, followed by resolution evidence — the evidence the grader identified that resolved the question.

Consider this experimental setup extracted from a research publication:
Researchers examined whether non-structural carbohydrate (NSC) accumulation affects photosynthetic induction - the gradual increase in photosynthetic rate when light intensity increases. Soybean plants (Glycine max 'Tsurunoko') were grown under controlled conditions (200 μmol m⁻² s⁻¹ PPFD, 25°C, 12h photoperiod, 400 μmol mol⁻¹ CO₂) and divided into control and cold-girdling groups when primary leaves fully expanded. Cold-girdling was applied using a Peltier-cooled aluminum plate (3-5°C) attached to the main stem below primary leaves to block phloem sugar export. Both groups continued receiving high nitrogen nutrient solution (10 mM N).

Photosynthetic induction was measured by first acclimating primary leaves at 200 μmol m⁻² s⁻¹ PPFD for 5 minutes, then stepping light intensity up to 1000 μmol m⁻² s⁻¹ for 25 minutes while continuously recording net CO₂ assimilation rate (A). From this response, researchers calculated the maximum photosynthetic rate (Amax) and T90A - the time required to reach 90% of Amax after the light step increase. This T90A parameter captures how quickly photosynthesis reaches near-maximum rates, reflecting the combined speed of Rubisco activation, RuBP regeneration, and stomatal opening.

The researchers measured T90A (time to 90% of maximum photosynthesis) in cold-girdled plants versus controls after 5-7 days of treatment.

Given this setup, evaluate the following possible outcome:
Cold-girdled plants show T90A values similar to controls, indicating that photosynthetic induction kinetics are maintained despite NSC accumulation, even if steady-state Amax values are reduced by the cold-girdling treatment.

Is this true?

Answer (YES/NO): NO